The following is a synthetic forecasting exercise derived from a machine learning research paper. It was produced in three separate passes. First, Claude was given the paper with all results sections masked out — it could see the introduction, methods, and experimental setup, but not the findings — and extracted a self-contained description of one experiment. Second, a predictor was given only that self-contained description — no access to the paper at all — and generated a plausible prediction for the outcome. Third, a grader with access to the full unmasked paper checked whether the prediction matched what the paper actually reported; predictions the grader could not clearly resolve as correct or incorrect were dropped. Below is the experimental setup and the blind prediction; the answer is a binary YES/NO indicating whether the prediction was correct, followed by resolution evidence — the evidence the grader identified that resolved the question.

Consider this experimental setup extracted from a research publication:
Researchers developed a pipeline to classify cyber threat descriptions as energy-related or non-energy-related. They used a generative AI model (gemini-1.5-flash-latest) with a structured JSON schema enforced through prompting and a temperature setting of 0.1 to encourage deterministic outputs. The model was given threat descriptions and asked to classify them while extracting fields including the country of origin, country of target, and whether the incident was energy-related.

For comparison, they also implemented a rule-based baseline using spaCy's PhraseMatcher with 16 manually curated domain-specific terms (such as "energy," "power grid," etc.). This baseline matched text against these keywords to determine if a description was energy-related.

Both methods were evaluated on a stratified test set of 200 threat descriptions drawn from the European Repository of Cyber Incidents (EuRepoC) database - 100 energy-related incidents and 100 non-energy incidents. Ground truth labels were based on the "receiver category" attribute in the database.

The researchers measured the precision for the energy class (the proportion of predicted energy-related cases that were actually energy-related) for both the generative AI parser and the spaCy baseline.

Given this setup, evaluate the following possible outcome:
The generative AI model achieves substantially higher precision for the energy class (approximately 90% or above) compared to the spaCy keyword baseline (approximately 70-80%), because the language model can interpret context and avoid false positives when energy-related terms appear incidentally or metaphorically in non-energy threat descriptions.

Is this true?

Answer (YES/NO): NO